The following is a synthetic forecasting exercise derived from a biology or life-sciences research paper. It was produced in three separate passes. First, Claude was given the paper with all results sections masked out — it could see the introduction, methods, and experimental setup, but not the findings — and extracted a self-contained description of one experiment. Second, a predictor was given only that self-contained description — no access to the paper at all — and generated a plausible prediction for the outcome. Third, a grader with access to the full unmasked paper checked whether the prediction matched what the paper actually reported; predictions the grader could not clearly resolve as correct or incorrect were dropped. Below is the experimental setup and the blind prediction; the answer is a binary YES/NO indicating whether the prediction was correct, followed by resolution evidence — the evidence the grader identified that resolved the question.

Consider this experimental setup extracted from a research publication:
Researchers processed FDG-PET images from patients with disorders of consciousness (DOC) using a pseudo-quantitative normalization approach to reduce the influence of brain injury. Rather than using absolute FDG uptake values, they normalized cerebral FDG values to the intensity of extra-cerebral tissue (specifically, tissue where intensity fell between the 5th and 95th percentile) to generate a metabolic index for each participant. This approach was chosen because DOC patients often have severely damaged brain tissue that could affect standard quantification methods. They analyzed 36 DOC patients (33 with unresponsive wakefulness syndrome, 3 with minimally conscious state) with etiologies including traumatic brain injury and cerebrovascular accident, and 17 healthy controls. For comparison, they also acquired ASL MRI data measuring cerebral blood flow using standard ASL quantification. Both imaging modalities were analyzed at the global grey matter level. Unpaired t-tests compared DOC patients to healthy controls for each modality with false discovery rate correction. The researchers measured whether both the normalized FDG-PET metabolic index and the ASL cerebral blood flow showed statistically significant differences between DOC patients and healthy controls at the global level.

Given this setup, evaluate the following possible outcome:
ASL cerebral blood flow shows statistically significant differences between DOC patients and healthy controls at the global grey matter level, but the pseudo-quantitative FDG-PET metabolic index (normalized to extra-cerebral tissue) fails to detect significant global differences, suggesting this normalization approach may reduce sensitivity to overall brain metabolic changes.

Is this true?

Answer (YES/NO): NO